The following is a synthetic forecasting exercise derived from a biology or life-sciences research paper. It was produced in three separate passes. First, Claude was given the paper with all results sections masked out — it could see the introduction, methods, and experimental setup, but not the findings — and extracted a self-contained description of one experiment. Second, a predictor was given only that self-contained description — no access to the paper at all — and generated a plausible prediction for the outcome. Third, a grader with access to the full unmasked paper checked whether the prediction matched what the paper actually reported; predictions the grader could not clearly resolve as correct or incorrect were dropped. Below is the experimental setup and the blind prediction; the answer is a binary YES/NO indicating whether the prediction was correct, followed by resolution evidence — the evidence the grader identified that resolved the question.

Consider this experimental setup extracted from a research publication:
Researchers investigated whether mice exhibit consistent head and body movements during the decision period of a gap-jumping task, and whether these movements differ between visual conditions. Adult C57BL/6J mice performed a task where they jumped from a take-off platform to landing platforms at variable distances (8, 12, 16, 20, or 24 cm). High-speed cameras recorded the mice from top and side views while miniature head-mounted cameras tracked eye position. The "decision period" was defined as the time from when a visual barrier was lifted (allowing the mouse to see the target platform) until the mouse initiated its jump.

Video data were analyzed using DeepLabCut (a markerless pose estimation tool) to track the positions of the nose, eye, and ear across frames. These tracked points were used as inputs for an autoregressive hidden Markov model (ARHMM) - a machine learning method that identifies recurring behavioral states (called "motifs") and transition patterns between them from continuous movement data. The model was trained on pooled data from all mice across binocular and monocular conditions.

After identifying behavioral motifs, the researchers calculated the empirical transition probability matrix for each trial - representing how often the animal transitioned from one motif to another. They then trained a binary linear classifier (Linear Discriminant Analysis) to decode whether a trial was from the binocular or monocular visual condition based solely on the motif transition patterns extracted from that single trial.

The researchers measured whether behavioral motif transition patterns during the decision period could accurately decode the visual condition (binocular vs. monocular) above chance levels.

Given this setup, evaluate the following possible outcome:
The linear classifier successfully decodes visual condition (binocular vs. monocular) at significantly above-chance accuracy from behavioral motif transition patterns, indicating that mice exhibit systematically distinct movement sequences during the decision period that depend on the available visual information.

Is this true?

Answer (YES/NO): YES